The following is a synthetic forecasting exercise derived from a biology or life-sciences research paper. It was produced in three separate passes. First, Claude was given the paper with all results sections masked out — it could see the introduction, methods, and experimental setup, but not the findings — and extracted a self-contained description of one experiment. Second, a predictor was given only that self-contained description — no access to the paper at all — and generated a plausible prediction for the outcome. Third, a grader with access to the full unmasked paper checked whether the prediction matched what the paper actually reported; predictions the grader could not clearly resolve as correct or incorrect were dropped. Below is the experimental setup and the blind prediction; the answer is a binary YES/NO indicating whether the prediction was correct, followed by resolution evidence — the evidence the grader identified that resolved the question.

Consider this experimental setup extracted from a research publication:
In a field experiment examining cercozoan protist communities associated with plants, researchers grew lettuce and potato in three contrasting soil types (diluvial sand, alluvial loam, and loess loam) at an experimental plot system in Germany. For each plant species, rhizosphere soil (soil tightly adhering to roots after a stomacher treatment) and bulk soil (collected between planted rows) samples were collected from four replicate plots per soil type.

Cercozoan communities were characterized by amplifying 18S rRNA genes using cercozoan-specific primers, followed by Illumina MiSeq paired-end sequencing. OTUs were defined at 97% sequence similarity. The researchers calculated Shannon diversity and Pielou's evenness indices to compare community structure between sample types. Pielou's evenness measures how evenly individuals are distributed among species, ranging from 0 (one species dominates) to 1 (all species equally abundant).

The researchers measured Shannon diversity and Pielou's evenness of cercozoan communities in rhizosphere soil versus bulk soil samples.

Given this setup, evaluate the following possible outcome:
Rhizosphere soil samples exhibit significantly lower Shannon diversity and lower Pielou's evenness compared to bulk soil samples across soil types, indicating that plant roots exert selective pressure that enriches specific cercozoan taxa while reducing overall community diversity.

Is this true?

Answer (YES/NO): YES